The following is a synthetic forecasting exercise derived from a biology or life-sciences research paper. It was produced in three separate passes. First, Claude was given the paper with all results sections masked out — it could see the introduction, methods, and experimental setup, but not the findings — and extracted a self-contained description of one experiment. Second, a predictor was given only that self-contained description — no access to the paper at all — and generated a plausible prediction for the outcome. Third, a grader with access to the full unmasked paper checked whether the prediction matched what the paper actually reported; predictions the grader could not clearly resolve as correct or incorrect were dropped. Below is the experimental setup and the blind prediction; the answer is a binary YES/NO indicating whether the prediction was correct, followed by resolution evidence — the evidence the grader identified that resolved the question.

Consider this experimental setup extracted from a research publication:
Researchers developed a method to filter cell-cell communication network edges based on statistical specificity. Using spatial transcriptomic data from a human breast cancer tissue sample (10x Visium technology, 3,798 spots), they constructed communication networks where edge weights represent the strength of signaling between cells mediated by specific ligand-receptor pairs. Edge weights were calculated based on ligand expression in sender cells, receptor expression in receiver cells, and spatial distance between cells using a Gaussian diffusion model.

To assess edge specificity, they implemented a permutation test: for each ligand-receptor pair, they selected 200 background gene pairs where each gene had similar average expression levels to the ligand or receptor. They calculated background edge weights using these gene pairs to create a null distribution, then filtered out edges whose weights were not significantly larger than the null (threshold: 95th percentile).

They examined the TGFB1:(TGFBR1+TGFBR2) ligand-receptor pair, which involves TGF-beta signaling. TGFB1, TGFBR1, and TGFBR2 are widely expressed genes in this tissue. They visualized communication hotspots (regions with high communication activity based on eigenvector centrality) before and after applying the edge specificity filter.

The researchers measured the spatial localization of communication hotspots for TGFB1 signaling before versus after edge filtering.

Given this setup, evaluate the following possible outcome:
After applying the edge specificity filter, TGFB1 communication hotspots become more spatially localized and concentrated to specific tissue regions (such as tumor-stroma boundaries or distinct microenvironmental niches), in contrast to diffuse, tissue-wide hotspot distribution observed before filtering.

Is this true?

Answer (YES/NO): YES